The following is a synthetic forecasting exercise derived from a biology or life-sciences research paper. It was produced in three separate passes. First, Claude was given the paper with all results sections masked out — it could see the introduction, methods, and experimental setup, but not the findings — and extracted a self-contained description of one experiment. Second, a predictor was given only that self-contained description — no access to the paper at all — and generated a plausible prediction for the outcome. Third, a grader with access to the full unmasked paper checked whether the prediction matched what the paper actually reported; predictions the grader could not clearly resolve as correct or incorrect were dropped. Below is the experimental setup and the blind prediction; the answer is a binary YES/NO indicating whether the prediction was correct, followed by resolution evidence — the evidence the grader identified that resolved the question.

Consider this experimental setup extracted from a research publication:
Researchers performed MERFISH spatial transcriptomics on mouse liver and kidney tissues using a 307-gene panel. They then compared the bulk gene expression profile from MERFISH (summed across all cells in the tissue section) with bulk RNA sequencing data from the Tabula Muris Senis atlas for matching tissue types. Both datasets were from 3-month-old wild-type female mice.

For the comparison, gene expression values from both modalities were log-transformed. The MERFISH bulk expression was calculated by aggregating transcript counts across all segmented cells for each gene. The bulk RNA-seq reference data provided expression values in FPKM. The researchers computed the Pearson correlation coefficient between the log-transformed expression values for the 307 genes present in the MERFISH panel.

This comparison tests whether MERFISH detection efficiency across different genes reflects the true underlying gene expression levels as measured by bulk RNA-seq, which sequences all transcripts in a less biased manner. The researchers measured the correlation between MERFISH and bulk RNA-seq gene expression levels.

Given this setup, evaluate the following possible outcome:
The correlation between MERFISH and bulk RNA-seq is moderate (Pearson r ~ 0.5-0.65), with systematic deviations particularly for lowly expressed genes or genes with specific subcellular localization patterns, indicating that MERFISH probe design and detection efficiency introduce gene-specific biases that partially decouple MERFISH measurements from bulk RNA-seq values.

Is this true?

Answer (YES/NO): NO